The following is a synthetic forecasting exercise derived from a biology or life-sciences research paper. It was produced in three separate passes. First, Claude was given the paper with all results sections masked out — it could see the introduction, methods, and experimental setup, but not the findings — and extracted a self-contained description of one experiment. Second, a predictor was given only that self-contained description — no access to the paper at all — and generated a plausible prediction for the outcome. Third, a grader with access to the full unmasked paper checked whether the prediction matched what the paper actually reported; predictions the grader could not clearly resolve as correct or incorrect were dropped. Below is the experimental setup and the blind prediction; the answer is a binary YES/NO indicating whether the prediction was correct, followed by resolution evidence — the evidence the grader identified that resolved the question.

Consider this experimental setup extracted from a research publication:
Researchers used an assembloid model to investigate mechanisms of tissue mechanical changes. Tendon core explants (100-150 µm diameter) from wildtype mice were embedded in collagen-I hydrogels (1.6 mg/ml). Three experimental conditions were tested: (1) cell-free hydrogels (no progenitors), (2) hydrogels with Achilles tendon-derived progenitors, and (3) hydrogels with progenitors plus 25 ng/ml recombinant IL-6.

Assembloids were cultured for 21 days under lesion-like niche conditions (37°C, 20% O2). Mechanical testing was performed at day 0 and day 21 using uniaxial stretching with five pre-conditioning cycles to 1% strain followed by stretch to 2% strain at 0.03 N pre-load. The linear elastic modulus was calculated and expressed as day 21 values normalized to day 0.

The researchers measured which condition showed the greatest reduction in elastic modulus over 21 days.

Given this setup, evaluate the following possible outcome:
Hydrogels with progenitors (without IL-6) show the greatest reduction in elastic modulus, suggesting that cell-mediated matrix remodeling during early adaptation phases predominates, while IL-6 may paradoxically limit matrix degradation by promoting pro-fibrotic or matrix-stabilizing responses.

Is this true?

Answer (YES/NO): NO